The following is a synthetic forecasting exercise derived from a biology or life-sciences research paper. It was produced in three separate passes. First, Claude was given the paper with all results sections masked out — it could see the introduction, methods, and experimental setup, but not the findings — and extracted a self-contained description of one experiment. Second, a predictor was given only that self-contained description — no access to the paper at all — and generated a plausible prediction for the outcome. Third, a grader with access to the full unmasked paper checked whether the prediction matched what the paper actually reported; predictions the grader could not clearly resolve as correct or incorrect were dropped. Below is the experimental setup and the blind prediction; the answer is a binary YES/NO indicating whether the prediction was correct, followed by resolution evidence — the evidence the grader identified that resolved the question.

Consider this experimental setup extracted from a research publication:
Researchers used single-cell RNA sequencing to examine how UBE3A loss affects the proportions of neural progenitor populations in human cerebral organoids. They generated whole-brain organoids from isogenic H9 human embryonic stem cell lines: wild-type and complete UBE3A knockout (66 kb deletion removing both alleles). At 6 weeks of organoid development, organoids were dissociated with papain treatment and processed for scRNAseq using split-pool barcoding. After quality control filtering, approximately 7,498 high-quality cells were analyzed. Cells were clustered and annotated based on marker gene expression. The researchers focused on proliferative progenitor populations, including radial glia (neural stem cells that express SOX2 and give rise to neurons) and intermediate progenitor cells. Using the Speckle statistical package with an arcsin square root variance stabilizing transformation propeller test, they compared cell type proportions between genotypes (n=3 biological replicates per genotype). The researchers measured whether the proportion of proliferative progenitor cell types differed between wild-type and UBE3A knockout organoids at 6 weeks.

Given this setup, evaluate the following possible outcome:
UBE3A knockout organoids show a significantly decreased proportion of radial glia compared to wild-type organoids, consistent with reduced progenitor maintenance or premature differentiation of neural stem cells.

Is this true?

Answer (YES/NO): NO